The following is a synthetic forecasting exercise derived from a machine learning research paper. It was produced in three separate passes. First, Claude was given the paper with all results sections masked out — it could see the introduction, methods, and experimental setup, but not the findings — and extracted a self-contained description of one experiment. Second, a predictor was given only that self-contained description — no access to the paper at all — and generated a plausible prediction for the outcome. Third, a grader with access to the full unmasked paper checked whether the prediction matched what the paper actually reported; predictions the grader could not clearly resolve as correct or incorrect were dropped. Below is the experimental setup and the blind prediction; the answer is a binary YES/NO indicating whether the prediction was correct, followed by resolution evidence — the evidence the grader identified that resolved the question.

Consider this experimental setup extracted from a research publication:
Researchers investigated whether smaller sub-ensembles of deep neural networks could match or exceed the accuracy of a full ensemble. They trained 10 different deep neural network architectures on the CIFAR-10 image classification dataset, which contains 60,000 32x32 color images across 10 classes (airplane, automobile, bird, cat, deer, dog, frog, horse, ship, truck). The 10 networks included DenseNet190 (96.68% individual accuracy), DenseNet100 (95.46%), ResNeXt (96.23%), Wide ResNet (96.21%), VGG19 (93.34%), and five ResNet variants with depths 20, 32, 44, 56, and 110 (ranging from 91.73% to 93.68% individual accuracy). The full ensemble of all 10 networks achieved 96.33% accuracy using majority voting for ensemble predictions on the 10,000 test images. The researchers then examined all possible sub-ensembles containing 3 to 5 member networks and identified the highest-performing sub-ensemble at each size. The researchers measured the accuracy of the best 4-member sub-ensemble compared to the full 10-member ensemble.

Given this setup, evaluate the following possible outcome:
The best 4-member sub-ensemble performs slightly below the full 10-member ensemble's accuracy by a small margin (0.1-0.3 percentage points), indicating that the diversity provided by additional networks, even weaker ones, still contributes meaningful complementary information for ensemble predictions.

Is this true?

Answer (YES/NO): NO